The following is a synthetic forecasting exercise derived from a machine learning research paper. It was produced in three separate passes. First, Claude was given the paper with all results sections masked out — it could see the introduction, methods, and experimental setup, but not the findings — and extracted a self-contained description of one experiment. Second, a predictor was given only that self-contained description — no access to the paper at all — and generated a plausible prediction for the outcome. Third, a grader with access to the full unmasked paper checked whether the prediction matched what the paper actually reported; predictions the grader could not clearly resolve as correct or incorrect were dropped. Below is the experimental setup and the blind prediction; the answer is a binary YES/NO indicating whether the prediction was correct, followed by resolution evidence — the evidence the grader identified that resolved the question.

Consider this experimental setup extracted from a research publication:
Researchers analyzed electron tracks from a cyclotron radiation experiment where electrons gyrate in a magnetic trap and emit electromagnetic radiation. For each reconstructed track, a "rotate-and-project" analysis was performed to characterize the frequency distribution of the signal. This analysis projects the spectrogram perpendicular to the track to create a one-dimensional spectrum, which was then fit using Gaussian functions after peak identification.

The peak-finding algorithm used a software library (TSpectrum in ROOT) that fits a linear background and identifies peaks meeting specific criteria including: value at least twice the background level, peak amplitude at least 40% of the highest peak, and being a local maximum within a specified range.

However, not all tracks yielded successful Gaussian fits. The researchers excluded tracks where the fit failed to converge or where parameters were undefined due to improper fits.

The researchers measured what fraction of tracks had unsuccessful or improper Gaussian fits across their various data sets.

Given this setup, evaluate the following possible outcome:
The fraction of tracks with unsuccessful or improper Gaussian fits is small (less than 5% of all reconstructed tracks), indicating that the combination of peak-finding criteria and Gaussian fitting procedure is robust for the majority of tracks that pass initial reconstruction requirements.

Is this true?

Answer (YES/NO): NO